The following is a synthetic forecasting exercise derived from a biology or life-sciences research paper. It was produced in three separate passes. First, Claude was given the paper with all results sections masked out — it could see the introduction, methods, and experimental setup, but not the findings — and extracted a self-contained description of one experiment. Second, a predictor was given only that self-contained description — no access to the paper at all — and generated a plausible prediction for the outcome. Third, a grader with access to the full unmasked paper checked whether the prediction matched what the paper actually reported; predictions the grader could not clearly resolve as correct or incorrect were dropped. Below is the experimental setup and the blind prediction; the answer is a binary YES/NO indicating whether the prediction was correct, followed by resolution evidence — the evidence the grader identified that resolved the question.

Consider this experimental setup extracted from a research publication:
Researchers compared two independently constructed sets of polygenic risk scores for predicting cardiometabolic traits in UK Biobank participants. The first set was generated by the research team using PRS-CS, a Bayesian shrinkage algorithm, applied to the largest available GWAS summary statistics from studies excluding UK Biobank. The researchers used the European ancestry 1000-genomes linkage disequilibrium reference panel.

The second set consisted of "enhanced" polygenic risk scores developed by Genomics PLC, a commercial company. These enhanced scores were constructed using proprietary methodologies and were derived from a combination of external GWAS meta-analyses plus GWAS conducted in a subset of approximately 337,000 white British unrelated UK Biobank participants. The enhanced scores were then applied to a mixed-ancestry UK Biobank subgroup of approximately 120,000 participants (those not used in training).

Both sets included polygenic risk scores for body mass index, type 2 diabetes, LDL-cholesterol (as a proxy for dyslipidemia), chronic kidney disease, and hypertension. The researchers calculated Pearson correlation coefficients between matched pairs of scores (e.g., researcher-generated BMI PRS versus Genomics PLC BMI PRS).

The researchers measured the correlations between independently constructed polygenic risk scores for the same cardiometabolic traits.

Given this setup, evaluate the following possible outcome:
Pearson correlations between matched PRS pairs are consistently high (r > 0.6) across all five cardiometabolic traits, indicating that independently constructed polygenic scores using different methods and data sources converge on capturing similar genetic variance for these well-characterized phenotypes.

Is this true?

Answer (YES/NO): NO